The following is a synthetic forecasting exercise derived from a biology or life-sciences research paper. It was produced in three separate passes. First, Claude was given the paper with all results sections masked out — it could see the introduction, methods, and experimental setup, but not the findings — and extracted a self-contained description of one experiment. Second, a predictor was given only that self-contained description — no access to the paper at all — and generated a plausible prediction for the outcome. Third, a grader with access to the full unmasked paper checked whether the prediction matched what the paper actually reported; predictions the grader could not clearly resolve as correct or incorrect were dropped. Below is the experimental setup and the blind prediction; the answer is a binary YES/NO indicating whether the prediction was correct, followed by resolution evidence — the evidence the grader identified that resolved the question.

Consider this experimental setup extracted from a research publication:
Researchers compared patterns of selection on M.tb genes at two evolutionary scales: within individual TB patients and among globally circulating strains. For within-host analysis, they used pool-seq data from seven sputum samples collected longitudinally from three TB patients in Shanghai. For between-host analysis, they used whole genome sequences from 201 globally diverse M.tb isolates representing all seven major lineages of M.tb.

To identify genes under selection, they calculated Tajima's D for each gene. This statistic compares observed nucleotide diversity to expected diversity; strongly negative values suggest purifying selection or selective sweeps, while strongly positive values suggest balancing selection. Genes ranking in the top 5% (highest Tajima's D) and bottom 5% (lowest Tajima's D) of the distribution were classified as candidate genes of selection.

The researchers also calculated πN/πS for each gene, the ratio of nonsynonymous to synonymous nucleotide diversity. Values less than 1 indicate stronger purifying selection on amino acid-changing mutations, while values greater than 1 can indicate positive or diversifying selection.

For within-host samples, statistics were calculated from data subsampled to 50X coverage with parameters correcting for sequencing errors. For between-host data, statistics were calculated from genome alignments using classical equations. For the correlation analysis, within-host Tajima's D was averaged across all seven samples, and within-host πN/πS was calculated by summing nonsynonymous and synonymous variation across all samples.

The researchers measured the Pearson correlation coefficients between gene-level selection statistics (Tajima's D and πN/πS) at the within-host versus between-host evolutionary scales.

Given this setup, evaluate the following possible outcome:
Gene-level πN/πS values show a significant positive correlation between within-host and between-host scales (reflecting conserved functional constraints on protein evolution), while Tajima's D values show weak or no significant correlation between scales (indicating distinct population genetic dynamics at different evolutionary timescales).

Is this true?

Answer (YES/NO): NO